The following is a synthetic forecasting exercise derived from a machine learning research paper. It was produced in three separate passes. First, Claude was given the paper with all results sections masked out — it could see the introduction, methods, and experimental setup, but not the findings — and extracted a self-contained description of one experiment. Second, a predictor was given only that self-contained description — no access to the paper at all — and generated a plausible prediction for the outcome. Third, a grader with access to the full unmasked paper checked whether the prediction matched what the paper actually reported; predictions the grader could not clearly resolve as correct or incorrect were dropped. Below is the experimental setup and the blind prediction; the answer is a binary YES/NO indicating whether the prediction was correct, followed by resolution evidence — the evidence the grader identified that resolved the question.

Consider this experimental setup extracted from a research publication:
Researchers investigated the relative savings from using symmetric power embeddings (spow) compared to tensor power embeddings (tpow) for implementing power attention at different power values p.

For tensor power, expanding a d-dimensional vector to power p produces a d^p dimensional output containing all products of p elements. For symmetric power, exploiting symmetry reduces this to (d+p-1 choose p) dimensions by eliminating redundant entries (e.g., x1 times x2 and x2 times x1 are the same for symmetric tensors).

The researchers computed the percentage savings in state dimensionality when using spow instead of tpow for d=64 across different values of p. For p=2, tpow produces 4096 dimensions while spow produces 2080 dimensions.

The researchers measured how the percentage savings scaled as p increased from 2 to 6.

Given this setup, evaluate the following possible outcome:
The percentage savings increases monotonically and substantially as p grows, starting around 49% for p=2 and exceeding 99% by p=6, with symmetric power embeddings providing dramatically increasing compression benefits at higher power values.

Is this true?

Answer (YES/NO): YES